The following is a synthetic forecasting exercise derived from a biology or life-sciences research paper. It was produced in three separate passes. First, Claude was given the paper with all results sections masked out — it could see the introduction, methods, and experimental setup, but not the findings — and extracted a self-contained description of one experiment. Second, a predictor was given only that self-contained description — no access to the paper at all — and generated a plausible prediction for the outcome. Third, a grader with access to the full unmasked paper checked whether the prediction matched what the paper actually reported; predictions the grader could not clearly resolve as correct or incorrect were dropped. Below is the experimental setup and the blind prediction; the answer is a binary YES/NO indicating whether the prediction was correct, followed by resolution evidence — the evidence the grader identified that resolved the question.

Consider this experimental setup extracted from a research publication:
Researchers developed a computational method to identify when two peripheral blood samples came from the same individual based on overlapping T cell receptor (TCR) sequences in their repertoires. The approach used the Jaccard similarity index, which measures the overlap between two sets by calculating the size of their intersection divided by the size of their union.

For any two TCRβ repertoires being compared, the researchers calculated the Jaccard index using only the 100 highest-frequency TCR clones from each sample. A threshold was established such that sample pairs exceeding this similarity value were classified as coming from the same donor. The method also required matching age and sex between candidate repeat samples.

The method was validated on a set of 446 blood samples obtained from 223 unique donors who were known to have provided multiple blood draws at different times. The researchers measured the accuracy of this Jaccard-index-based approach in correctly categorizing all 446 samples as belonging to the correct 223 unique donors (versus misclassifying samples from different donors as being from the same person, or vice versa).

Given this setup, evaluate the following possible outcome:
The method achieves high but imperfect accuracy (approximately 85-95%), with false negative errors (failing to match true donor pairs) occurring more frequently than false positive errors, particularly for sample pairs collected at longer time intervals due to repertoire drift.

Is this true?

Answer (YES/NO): NO